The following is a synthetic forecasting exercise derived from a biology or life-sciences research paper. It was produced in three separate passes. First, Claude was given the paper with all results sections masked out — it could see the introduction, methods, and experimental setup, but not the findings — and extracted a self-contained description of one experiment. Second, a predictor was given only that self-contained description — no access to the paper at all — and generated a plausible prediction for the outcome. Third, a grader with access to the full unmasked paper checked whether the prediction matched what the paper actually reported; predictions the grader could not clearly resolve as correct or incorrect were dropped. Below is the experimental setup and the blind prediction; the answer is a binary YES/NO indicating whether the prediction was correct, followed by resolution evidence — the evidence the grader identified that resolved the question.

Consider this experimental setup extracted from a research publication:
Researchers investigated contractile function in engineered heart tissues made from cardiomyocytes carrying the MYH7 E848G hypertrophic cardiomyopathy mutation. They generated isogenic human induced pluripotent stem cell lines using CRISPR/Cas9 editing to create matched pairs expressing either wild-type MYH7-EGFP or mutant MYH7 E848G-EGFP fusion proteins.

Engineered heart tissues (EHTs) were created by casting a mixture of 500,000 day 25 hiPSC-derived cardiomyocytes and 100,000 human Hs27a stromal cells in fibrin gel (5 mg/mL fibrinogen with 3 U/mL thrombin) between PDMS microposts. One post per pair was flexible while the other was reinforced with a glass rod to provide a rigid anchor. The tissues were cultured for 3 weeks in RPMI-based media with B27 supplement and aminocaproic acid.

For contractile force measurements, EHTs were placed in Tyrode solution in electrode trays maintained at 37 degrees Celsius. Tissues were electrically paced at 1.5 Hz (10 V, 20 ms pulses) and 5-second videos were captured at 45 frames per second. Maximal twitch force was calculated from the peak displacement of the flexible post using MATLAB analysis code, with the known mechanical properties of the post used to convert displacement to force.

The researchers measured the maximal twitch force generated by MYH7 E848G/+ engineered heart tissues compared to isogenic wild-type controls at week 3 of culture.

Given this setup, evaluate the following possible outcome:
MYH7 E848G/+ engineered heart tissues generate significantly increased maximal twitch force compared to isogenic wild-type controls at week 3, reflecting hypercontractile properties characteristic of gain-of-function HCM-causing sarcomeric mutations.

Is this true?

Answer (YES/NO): NO